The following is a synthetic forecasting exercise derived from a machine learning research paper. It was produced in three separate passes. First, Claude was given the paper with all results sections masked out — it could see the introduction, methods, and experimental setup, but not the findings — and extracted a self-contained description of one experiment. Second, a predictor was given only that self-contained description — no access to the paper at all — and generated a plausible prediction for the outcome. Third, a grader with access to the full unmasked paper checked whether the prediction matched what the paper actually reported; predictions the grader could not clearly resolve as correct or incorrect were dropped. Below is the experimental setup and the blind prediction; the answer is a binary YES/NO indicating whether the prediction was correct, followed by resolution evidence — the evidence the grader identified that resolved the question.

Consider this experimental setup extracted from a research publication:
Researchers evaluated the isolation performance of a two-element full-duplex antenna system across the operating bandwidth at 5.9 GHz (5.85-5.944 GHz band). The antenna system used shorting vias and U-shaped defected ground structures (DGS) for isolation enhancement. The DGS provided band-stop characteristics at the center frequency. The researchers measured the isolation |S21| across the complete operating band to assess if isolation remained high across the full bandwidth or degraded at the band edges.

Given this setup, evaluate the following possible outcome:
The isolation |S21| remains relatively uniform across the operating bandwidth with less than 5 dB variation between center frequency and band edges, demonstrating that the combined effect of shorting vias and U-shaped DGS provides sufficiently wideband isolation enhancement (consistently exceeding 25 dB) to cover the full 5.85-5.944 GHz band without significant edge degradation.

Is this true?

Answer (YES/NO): NO